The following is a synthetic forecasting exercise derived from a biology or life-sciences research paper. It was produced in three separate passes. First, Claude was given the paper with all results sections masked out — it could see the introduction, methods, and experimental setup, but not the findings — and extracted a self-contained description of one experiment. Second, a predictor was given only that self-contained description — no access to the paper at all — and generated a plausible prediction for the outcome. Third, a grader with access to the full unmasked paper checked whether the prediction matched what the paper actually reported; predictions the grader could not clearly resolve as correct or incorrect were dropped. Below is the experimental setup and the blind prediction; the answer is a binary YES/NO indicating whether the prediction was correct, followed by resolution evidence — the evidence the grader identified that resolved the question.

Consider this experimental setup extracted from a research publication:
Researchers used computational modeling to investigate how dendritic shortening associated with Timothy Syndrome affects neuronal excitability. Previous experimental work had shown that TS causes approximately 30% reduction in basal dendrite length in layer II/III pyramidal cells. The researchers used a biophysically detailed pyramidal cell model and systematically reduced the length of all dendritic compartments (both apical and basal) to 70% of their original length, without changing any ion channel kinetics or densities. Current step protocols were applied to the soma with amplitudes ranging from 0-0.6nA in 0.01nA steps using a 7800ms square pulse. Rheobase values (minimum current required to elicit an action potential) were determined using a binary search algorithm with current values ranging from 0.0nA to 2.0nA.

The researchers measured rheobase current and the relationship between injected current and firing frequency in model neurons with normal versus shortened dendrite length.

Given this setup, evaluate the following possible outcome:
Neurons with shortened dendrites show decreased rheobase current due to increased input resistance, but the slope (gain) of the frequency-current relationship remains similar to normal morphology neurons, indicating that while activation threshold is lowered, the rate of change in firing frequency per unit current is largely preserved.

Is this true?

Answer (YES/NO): NO